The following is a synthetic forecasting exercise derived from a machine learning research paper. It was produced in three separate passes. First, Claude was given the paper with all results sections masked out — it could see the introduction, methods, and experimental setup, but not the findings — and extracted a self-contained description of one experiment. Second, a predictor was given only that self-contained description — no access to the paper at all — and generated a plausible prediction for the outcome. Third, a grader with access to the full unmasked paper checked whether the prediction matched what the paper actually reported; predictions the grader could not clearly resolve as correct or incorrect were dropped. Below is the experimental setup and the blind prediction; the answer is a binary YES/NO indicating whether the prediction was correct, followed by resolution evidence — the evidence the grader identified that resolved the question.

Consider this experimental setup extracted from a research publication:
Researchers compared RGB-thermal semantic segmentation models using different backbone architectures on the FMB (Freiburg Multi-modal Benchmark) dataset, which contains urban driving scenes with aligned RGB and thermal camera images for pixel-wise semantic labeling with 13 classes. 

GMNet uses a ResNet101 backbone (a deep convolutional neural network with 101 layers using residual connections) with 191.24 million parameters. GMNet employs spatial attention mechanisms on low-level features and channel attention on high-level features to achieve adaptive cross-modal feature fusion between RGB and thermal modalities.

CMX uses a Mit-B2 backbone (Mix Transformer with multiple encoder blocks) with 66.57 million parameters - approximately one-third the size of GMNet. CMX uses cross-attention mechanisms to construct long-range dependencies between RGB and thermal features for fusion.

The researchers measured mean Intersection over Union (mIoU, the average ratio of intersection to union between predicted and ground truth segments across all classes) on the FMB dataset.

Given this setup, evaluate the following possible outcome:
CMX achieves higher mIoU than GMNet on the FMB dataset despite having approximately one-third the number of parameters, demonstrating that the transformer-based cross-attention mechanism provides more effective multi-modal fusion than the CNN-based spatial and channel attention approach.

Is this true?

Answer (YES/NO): YES